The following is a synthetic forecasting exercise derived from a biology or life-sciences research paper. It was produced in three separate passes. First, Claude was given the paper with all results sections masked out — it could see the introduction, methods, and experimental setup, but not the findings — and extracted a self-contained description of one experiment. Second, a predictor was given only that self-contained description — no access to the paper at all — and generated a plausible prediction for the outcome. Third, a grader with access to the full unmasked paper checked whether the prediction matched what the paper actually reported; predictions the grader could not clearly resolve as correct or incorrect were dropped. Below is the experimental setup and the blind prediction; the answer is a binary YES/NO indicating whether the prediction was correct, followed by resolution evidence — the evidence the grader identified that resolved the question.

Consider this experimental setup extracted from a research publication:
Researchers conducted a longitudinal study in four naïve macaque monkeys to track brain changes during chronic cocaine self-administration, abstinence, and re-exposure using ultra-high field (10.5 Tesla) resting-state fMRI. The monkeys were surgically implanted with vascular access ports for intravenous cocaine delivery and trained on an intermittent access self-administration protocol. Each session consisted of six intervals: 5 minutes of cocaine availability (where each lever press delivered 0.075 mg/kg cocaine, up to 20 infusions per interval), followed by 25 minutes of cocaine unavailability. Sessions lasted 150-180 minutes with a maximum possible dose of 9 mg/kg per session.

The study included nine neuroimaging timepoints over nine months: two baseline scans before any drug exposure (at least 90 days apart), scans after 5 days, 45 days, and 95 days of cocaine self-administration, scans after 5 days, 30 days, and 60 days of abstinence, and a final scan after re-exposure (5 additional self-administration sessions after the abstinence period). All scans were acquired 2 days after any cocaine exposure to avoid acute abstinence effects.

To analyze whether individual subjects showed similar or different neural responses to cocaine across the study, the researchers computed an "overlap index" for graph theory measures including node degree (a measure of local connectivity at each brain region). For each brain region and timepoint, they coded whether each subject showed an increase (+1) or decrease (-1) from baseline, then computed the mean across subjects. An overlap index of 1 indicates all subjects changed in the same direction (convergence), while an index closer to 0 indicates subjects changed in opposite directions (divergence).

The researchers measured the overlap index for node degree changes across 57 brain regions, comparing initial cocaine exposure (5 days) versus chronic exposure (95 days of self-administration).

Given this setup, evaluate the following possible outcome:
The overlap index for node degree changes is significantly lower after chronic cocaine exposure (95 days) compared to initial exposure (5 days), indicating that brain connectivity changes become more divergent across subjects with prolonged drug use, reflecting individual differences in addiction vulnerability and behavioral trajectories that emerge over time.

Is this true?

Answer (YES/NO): YES